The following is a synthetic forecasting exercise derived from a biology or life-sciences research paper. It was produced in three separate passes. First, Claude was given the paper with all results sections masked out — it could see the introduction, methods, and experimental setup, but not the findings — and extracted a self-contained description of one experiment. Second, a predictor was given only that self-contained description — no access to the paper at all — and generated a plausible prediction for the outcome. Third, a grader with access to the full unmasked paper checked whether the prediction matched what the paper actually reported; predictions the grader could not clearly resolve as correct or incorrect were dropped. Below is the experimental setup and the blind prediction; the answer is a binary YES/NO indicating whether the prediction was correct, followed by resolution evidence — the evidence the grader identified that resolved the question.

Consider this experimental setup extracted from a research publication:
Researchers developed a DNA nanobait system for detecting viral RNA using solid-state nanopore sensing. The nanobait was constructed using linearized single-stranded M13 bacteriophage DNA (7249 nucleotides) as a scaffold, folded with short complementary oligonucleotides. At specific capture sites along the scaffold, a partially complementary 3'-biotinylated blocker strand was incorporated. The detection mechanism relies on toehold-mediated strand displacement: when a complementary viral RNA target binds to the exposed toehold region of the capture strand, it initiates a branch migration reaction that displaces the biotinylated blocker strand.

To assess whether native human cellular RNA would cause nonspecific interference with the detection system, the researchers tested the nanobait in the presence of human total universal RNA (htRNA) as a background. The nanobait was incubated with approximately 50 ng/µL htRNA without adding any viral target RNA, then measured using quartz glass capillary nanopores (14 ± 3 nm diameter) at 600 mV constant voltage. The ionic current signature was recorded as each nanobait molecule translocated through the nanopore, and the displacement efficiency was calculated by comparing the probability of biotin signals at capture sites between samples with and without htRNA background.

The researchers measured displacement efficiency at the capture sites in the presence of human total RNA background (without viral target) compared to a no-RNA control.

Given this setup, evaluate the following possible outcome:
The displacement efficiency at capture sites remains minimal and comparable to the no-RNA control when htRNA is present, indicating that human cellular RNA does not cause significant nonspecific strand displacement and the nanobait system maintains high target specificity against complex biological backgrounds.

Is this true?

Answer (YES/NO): YES